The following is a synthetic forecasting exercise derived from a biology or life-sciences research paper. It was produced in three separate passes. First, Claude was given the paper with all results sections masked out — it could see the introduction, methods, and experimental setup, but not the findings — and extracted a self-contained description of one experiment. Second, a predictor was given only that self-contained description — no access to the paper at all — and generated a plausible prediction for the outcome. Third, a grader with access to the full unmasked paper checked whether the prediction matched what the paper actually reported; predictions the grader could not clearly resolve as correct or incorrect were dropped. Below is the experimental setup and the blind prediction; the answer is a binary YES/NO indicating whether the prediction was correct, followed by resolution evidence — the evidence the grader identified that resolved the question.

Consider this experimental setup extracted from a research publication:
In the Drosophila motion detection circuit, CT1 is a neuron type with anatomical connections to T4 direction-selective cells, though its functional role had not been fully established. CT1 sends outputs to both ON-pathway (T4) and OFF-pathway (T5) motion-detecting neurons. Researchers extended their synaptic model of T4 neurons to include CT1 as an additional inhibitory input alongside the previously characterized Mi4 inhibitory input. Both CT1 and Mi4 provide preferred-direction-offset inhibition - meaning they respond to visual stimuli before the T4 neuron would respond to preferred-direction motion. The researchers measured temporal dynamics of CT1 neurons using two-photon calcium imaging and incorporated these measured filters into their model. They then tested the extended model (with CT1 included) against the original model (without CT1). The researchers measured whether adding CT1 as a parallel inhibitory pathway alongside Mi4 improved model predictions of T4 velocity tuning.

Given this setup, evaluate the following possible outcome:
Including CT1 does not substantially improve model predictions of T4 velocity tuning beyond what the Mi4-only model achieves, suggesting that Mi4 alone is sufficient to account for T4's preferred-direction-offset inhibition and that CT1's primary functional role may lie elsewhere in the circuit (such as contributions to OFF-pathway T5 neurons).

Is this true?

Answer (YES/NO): NO